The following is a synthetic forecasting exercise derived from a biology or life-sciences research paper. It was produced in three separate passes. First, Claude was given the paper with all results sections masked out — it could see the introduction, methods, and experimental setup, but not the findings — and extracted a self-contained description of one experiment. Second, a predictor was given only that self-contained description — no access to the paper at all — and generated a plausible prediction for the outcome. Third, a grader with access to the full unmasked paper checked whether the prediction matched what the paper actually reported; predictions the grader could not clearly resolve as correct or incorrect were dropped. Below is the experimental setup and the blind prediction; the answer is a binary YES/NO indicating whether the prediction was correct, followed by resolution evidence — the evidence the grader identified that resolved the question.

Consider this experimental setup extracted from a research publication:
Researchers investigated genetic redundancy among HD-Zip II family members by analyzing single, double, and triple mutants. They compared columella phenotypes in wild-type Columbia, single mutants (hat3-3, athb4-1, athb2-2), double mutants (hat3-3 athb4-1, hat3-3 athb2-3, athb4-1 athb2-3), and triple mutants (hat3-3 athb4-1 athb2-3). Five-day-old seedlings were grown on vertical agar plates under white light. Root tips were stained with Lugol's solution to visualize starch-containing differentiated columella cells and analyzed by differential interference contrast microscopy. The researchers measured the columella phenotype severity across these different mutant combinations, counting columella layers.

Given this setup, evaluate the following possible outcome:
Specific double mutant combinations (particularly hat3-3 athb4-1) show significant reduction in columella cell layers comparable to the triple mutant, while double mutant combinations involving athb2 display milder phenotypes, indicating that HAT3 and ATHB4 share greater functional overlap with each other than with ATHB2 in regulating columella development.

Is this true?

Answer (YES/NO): NO